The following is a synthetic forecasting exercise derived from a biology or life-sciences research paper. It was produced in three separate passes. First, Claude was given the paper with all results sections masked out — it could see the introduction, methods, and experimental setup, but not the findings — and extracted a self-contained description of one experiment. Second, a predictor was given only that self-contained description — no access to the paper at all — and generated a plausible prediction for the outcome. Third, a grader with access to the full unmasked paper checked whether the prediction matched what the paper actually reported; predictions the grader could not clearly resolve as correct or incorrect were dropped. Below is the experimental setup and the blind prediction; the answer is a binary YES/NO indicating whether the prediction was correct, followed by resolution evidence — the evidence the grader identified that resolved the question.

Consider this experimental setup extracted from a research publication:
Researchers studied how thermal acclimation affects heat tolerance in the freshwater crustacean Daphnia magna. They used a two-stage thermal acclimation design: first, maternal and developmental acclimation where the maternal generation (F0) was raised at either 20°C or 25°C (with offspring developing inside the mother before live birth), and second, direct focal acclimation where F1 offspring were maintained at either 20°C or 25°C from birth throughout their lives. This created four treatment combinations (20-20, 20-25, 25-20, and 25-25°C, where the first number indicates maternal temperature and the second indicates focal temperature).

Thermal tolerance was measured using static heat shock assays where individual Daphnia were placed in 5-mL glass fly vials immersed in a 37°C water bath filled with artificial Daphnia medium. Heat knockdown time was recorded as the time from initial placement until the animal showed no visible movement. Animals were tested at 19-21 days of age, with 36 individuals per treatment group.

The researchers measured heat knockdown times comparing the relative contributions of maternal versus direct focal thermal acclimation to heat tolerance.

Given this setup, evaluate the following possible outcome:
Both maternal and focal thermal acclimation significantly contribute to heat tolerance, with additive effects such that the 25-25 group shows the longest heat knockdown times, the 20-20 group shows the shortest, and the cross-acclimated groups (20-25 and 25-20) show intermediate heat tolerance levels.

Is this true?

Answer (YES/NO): NO